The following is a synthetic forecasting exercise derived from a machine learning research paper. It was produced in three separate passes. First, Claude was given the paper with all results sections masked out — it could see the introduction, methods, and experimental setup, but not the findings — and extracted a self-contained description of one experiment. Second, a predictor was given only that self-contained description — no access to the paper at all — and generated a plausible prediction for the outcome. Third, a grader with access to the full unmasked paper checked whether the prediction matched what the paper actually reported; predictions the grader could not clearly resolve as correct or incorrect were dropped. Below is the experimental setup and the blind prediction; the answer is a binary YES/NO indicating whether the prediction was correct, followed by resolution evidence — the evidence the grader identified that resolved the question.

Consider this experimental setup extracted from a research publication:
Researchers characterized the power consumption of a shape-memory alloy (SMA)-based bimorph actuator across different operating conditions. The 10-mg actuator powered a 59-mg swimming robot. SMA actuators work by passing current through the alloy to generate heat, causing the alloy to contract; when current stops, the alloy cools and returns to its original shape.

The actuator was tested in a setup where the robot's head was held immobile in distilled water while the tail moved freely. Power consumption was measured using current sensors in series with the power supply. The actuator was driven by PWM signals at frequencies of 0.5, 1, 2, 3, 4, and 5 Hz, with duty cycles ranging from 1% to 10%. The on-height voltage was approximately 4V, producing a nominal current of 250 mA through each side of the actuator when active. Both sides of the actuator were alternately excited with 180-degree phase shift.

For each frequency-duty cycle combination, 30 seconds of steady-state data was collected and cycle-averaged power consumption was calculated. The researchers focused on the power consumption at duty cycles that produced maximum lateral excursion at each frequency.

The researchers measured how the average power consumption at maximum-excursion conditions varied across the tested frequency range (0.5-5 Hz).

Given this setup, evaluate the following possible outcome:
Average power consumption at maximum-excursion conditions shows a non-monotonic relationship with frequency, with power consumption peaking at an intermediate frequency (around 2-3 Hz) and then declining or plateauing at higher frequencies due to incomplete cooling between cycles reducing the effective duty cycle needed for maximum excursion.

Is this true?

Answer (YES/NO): NO